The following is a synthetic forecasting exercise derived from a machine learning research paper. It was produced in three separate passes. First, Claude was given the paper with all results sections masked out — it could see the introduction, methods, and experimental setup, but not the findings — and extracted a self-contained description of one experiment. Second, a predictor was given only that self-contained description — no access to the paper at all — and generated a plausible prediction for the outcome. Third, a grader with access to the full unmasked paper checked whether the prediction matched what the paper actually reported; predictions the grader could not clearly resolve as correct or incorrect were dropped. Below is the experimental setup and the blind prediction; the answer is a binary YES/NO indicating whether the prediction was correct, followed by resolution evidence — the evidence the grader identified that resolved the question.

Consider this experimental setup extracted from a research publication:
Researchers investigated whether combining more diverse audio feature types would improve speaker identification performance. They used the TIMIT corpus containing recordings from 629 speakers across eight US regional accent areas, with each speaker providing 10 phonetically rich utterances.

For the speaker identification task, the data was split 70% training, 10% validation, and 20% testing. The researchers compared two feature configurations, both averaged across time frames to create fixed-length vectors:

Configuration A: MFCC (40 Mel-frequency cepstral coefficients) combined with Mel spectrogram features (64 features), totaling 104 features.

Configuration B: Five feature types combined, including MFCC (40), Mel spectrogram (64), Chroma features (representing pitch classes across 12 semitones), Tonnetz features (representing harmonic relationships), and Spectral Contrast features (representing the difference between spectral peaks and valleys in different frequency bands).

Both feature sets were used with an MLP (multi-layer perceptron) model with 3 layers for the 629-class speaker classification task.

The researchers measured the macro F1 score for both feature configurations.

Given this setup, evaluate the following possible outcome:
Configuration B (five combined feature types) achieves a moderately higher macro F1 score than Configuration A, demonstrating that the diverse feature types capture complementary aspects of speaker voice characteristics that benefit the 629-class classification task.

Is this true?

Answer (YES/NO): NO